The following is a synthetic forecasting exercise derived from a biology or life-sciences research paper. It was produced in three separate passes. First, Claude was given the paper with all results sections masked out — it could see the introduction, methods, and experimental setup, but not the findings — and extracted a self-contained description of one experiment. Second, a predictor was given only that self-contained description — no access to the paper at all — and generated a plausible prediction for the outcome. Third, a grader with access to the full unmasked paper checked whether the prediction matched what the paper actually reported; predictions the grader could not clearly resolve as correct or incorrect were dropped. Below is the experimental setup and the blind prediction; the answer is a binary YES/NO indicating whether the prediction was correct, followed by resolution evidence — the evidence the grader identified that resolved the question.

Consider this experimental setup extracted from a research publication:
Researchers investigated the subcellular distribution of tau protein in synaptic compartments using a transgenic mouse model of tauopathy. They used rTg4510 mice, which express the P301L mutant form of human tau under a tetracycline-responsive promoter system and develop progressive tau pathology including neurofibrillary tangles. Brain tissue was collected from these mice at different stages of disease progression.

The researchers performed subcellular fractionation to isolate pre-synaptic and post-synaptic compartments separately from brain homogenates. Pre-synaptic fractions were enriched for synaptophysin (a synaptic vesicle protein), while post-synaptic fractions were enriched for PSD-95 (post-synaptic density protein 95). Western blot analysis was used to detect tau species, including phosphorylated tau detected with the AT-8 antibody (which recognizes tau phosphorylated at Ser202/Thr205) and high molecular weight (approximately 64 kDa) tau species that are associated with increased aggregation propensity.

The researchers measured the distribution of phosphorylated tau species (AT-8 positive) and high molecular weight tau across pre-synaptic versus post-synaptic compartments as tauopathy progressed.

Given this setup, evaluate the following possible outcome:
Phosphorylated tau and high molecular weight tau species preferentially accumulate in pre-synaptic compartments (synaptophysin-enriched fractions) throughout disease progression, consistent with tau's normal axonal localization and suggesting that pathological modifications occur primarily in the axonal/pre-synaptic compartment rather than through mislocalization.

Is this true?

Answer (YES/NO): NO